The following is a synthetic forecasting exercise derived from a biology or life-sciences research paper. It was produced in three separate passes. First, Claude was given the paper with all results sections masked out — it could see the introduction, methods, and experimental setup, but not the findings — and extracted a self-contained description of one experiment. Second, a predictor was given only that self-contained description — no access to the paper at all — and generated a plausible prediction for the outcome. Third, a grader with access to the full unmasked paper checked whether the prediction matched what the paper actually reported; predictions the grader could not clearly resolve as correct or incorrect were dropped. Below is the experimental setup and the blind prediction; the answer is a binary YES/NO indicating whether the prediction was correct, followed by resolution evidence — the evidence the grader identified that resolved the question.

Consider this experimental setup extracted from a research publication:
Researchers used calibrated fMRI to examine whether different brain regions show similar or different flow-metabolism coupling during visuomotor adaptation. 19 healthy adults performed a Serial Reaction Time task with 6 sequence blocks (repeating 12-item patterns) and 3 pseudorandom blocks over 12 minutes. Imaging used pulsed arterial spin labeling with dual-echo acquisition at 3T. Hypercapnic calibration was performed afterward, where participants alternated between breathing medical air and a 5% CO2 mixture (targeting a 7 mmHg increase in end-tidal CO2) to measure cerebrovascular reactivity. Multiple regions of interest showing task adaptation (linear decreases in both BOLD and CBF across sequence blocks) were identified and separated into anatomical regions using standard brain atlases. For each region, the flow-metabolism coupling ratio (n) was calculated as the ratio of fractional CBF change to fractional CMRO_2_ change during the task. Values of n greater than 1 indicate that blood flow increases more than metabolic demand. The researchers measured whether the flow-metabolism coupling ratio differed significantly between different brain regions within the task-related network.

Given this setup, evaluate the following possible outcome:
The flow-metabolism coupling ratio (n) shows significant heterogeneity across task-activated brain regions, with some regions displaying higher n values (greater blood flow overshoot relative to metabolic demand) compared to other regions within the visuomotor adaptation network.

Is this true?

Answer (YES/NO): NO